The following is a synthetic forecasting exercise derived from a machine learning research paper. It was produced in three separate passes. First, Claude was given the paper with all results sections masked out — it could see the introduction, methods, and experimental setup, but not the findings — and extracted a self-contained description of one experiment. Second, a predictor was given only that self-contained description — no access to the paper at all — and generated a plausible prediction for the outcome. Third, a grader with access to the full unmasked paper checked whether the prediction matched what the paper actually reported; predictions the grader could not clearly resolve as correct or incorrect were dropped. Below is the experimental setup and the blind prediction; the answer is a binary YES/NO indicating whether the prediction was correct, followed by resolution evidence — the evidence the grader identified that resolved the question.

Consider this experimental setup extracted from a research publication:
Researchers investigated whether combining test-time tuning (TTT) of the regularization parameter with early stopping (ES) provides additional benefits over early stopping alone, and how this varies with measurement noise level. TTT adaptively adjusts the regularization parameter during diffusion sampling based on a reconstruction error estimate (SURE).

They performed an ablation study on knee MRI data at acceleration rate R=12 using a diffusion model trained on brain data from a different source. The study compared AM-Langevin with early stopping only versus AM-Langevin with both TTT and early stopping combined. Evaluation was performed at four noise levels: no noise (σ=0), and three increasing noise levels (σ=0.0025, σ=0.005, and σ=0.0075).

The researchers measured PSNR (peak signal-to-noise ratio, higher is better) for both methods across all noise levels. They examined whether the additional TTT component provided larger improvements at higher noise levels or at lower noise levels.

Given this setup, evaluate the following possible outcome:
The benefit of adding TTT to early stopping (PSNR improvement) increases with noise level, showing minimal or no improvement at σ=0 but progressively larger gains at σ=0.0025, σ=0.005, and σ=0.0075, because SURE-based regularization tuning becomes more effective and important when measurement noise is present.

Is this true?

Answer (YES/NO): NO